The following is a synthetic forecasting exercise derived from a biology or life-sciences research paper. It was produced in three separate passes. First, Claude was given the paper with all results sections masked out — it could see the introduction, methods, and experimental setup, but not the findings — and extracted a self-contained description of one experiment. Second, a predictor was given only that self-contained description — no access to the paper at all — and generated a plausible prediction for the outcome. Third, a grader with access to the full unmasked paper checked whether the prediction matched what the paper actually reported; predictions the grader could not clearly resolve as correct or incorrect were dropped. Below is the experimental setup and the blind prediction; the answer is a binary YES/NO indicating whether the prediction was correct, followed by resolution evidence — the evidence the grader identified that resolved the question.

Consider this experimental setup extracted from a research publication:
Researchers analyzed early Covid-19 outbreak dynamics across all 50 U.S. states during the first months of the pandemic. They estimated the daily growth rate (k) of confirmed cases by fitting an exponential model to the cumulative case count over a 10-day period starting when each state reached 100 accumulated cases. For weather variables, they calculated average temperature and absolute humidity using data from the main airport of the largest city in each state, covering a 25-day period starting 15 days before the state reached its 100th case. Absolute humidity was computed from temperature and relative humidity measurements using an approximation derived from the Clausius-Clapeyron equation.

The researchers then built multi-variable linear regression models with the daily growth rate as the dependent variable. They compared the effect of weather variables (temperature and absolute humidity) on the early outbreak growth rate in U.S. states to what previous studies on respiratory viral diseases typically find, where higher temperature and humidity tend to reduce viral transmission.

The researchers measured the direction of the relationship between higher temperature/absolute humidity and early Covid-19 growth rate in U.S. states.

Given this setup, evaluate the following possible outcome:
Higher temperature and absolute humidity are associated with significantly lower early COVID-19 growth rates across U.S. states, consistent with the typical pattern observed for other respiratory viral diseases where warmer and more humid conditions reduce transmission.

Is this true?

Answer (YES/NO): NO